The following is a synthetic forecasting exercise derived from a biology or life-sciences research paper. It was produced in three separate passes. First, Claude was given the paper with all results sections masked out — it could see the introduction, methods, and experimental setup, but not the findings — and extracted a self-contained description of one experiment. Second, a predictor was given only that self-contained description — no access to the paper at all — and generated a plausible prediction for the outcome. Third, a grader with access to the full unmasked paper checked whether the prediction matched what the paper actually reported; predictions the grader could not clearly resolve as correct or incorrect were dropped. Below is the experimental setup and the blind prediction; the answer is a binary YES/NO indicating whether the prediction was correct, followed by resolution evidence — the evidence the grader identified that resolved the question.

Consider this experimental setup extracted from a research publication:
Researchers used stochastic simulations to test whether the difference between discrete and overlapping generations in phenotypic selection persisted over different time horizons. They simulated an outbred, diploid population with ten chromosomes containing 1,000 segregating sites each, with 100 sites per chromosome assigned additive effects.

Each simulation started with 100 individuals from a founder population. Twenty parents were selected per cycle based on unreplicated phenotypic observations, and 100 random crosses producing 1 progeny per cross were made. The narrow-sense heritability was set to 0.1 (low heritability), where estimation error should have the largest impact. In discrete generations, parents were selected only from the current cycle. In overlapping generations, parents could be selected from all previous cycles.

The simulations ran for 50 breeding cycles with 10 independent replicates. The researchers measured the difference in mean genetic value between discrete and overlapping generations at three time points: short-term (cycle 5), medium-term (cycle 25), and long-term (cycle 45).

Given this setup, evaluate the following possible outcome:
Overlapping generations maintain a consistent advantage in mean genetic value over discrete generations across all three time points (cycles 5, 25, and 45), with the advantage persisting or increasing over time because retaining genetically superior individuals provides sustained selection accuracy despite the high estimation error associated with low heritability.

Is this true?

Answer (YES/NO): NO